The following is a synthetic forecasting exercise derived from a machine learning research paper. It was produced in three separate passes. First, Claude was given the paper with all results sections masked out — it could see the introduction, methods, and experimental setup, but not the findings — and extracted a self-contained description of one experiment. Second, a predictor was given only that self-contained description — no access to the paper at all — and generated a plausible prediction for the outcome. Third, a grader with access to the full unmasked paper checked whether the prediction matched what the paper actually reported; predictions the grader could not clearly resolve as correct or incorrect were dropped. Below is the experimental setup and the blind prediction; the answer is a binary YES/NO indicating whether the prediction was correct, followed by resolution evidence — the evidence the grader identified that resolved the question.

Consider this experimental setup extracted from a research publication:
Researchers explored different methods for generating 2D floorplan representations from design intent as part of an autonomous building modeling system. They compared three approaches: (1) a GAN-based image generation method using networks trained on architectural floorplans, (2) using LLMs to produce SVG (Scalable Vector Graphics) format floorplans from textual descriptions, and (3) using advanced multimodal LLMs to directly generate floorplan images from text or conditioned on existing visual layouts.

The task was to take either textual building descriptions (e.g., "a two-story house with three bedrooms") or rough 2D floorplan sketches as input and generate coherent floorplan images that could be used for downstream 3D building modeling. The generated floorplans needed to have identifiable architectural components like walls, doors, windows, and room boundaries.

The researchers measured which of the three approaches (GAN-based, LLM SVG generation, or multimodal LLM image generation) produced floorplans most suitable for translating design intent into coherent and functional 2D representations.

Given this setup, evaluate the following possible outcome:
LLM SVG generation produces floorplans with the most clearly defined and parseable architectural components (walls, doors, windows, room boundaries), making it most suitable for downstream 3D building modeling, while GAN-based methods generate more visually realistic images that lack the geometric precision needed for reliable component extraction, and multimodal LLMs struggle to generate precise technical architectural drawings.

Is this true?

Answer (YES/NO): NO